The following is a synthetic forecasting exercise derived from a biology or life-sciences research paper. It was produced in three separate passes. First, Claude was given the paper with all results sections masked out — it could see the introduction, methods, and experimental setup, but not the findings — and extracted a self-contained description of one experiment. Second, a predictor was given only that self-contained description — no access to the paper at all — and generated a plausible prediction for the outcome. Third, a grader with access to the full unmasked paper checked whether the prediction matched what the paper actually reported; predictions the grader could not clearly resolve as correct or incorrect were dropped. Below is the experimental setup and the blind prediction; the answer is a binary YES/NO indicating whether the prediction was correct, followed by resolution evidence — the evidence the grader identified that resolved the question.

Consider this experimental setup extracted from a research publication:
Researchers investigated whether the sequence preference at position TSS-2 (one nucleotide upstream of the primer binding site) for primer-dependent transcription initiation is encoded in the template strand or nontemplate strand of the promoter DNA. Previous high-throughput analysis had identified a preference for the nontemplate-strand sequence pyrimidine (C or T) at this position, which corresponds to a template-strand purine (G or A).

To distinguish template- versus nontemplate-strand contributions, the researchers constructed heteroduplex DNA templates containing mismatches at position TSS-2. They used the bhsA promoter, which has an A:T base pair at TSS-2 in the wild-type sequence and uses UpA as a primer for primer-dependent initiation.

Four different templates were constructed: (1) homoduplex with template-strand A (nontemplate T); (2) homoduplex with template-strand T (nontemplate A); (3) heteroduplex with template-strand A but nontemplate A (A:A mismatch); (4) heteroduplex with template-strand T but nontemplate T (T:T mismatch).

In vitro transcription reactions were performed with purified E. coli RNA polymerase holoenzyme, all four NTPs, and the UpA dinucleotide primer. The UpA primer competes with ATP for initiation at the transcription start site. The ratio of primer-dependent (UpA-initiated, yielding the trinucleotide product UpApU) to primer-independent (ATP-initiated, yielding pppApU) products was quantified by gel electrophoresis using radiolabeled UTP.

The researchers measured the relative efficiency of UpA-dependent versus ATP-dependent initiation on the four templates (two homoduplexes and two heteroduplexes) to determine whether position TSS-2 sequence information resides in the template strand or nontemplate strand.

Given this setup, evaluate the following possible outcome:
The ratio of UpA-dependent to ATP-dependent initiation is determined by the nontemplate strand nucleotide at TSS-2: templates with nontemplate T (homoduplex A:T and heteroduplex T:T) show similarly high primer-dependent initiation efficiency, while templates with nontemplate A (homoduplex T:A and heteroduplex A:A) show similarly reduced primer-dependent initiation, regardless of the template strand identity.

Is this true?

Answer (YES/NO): NO